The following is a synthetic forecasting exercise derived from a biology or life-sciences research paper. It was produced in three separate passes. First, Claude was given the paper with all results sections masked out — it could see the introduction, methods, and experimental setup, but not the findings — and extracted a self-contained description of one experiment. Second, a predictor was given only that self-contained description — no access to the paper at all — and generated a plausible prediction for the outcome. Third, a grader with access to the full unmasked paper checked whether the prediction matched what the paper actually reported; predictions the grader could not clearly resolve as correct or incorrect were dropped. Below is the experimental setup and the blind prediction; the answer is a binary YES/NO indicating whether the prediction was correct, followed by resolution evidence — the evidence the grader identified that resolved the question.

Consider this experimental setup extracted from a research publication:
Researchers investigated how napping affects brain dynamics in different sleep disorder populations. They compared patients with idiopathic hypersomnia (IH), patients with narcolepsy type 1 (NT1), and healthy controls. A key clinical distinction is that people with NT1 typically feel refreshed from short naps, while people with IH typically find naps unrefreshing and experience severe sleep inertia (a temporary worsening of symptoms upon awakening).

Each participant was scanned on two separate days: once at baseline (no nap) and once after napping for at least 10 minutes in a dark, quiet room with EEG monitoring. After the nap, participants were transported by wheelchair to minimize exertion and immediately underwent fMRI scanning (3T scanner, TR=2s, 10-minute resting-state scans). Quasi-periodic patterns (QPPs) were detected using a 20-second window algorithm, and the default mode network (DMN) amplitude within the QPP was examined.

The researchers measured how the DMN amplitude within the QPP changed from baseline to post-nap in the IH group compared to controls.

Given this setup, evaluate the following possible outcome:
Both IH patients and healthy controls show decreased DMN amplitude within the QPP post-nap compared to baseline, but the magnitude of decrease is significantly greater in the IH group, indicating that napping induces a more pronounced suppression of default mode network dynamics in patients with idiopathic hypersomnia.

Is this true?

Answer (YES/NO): NO